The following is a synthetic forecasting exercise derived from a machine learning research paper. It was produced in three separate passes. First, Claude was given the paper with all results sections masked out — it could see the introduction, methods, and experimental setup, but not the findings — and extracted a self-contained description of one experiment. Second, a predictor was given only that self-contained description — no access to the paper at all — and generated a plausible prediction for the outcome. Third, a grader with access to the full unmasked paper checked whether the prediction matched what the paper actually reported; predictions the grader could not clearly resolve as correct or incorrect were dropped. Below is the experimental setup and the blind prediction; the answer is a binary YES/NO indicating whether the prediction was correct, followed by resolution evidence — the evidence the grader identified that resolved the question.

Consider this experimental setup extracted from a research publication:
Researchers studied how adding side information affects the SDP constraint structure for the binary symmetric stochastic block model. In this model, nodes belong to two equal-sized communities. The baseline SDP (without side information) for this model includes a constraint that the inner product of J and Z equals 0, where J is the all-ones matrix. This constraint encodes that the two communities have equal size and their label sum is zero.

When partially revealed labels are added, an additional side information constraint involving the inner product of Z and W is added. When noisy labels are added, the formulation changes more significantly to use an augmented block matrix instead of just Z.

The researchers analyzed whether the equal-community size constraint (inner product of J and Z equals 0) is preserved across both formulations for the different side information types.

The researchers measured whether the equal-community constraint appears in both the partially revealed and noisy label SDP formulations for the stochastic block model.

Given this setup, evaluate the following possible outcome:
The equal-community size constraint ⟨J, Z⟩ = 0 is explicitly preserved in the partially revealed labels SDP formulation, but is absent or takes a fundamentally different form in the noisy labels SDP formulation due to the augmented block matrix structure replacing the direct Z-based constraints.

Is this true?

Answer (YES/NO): NO